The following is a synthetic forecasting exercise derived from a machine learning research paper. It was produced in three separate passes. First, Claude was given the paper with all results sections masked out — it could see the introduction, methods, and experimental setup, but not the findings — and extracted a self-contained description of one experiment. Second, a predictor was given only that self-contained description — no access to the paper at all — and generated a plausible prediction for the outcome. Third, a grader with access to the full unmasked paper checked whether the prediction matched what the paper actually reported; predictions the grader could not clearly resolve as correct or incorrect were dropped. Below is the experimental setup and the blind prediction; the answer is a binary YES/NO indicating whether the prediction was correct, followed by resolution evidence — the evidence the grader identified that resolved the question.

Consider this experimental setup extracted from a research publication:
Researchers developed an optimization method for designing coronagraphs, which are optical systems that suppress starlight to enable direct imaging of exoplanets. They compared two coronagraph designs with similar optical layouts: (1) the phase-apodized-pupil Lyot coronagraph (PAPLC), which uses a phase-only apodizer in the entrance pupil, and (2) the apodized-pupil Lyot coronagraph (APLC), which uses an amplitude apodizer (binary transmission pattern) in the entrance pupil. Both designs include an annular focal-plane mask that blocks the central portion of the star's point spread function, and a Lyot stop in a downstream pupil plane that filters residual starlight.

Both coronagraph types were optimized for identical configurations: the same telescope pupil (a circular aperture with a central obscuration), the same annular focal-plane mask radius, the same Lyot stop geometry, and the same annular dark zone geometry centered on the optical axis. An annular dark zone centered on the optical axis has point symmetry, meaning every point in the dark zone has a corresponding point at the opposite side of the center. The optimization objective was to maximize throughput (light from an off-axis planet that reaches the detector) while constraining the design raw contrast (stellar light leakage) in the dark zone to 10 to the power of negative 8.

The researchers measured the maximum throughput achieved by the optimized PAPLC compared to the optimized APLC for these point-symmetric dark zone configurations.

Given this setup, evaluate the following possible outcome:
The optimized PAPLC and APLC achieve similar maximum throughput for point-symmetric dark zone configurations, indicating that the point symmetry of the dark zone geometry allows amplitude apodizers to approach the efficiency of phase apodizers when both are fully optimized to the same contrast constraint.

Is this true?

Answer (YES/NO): YES